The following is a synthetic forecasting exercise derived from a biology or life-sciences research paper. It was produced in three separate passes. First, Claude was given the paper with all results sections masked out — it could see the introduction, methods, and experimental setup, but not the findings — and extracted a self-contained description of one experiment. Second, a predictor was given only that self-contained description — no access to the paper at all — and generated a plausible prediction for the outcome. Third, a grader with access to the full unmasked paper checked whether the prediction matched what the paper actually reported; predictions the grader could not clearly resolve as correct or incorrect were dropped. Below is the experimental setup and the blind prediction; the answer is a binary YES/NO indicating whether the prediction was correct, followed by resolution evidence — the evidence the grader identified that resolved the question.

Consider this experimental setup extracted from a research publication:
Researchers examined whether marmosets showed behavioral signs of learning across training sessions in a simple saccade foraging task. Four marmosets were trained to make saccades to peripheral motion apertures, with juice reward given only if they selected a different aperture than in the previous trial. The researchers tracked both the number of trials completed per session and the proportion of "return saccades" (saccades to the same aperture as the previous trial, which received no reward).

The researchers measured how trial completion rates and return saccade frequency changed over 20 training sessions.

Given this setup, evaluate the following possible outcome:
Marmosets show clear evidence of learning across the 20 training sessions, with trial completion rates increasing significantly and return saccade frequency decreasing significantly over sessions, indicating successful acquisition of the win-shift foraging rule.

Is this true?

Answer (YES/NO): NO